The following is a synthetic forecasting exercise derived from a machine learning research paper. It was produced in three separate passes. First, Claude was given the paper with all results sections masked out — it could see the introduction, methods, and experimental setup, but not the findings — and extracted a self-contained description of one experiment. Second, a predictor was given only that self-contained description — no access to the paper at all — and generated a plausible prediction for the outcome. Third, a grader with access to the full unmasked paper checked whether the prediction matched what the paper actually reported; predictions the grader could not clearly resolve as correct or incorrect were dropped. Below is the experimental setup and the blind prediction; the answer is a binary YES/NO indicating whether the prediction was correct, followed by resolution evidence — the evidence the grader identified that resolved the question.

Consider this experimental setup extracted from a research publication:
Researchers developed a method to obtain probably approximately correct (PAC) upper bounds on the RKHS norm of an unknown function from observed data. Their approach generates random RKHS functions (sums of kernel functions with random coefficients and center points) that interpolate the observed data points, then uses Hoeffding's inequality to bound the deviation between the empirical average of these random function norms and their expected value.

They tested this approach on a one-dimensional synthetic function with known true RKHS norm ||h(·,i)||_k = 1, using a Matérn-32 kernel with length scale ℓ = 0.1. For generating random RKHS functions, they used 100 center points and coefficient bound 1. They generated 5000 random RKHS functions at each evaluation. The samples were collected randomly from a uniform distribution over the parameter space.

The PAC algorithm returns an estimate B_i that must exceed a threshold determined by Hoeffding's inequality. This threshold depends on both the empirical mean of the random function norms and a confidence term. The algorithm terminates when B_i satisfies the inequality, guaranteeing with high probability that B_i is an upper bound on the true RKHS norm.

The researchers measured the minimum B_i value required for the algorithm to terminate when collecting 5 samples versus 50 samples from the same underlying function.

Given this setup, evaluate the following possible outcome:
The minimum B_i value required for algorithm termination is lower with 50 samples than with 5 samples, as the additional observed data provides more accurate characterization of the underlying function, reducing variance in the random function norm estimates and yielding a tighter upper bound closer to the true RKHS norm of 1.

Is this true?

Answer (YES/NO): YES